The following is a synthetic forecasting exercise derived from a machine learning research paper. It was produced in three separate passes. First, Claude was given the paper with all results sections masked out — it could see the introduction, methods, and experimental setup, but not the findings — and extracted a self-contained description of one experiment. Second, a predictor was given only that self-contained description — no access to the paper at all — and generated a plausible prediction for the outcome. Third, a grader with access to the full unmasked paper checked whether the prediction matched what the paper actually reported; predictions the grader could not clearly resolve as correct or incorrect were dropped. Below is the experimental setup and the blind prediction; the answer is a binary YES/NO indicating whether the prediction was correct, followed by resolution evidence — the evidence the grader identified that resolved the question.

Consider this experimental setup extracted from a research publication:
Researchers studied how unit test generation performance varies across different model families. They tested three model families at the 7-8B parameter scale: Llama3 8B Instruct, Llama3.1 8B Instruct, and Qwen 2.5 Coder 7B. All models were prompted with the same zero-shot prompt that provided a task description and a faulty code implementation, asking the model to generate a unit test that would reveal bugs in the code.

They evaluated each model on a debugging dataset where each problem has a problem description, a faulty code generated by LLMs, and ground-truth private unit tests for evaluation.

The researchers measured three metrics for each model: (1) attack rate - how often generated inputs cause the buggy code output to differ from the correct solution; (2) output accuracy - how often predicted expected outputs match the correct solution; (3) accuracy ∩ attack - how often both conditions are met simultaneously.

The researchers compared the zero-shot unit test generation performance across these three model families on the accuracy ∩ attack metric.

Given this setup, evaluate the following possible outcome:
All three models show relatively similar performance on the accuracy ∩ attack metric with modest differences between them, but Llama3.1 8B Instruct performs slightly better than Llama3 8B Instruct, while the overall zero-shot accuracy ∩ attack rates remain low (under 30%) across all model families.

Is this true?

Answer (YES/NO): NO